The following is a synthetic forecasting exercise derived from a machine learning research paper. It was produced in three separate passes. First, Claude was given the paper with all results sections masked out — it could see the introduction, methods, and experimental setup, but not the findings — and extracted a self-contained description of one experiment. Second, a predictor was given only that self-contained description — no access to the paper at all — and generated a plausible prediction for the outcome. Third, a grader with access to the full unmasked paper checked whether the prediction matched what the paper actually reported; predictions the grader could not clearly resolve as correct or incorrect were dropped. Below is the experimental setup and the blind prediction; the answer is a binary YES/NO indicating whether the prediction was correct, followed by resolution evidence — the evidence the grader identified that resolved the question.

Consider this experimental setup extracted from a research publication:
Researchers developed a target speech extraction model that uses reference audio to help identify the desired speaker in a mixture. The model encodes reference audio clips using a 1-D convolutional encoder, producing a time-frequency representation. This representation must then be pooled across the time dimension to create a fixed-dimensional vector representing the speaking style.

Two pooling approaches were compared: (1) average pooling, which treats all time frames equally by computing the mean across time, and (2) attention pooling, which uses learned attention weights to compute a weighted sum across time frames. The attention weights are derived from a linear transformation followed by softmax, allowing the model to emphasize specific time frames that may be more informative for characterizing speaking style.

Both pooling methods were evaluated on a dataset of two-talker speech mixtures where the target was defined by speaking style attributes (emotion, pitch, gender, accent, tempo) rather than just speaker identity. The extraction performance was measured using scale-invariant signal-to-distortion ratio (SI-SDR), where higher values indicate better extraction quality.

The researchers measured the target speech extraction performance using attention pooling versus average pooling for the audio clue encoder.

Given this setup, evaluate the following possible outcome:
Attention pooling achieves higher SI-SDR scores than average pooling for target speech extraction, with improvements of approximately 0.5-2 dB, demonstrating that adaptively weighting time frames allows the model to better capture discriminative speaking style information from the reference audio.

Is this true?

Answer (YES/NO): YES